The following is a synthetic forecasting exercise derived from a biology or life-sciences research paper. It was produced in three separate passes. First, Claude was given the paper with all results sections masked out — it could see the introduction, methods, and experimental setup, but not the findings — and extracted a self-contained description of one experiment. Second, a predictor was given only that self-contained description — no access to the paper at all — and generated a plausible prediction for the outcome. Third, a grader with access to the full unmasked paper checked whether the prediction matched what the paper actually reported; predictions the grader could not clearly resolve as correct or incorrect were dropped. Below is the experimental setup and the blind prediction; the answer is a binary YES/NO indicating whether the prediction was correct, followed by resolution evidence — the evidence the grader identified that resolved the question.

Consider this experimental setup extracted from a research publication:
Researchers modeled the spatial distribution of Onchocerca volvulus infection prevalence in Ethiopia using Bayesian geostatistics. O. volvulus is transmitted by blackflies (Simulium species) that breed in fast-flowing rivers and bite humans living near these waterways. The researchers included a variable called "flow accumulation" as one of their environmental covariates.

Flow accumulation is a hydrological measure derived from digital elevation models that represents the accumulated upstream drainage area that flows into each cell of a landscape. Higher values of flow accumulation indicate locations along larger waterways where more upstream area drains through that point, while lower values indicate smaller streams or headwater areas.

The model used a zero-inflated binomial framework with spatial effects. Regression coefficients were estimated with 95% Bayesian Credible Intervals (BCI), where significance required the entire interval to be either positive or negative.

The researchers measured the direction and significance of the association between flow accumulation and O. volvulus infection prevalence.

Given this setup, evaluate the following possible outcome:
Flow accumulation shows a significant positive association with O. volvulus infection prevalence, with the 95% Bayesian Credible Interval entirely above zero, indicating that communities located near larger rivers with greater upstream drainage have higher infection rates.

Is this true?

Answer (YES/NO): NO